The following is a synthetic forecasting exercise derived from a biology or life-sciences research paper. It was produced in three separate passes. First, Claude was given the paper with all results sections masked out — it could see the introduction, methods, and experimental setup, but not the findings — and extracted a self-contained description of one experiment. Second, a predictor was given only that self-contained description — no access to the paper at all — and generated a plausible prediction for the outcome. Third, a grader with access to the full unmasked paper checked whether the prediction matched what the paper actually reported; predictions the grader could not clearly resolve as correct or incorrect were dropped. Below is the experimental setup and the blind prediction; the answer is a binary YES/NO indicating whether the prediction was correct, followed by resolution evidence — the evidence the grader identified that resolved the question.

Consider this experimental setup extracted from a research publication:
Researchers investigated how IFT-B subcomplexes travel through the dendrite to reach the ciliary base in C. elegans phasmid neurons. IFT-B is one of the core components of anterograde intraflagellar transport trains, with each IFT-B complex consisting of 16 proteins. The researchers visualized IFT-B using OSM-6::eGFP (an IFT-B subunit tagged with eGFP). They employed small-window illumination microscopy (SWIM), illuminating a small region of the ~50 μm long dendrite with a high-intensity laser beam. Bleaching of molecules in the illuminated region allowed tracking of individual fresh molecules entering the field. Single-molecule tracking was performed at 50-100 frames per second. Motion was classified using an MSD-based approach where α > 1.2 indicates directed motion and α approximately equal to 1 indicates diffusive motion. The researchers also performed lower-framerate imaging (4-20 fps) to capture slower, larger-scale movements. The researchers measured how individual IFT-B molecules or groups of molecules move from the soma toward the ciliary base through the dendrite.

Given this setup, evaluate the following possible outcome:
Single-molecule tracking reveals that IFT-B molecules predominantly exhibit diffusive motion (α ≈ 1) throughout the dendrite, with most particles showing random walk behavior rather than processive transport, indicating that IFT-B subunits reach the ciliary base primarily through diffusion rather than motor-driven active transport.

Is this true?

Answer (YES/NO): NO